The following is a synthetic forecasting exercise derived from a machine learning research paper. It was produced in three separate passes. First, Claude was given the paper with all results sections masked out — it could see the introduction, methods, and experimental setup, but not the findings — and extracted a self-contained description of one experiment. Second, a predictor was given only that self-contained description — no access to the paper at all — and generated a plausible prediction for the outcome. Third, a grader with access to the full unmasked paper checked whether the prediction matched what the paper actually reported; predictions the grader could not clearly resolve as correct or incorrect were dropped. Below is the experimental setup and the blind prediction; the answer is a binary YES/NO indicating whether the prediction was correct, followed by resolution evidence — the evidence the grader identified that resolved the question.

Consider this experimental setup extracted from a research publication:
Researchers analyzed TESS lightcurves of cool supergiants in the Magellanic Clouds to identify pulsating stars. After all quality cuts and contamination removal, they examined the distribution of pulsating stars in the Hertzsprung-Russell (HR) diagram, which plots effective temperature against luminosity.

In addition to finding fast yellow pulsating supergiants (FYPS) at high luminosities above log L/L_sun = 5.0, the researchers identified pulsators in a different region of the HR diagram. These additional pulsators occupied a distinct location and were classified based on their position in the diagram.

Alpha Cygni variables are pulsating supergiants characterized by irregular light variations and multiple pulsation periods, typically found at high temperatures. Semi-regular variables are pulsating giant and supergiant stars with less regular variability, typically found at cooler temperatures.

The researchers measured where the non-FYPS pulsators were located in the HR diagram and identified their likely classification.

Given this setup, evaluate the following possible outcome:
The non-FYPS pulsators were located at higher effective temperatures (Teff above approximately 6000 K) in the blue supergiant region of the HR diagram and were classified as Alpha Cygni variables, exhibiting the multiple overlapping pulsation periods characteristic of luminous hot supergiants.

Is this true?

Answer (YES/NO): YES